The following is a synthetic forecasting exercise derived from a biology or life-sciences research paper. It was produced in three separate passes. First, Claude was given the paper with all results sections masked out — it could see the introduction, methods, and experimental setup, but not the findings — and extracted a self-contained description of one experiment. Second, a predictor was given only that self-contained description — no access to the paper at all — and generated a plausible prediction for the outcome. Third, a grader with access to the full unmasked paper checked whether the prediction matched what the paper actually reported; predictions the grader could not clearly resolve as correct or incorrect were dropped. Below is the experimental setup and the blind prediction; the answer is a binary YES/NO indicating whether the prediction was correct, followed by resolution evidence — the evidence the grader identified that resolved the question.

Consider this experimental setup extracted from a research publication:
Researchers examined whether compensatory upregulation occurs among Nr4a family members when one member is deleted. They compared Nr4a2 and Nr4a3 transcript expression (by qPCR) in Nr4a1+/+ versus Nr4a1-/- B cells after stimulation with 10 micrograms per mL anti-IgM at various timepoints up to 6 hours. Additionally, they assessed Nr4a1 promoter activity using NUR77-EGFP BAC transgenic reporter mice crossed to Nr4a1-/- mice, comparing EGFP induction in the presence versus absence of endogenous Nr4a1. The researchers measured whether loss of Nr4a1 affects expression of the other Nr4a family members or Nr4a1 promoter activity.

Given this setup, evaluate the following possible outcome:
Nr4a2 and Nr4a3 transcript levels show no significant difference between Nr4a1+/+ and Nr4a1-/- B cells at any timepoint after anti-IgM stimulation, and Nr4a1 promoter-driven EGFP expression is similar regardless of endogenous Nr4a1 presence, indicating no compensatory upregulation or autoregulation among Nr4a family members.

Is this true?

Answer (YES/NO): NO